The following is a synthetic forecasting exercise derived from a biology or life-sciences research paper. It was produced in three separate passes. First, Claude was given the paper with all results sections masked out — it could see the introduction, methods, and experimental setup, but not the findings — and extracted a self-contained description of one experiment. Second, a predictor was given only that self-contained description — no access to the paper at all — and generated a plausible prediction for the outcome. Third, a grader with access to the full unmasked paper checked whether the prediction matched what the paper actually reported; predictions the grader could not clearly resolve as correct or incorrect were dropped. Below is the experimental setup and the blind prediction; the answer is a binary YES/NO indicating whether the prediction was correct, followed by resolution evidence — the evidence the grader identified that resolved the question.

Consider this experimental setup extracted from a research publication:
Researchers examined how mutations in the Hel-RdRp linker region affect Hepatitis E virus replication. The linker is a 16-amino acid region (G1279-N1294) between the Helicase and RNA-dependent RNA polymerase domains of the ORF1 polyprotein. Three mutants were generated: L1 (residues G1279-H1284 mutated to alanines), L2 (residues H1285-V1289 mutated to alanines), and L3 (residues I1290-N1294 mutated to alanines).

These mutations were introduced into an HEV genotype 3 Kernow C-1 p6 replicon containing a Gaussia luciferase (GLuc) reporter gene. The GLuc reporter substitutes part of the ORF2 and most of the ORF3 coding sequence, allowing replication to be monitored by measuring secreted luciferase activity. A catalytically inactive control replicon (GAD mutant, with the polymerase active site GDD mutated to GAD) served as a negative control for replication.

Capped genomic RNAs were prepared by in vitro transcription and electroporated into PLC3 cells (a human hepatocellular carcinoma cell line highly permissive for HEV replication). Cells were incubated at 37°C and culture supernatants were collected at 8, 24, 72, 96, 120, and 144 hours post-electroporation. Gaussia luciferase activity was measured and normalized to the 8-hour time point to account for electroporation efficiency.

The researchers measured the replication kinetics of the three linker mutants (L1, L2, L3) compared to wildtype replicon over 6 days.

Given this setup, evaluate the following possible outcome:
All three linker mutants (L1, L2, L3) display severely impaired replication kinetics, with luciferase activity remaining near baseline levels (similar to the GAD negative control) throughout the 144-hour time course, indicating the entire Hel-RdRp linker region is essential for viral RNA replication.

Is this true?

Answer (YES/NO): NO